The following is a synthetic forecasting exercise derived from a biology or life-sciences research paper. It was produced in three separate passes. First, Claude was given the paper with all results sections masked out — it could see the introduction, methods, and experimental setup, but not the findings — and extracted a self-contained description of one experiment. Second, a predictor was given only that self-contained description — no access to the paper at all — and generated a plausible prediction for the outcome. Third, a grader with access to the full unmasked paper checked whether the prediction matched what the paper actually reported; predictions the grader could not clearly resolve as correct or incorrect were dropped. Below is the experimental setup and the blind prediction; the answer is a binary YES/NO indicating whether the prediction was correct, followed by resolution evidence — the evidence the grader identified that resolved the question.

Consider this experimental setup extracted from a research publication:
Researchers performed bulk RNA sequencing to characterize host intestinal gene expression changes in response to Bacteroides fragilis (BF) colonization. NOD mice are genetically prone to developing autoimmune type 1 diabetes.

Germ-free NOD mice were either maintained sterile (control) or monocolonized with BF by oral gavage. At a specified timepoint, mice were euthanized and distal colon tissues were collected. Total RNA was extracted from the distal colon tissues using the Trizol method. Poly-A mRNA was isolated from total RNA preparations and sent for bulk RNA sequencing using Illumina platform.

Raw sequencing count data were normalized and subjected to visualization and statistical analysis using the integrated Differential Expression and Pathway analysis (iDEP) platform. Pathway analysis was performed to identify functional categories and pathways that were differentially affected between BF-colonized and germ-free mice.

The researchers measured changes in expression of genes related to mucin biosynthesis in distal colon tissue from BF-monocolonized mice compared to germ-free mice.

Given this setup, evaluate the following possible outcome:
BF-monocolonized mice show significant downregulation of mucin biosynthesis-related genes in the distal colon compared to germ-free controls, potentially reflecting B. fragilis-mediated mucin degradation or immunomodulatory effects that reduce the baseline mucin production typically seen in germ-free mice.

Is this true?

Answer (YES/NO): NO